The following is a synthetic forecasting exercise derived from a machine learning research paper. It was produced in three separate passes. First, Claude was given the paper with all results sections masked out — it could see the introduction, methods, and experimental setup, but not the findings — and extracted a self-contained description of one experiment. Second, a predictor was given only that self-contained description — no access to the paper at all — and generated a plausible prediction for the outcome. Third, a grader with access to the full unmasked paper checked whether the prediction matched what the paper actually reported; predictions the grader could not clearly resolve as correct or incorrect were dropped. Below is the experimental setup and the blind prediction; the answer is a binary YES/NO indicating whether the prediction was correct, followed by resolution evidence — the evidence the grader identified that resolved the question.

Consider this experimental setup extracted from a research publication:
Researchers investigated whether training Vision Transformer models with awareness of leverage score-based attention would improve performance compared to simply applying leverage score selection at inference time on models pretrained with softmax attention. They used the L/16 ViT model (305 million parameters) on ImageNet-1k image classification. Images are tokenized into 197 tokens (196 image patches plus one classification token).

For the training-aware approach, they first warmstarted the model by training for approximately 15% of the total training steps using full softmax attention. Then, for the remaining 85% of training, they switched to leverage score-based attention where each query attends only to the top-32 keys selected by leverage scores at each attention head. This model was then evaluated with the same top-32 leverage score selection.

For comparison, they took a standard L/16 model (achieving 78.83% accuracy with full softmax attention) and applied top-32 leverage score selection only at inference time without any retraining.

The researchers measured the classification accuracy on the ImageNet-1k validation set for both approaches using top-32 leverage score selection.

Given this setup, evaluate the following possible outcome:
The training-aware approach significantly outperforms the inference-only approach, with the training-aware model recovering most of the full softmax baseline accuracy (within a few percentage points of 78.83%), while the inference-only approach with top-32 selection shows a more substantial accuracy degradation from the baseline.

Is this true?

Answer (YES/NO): YES